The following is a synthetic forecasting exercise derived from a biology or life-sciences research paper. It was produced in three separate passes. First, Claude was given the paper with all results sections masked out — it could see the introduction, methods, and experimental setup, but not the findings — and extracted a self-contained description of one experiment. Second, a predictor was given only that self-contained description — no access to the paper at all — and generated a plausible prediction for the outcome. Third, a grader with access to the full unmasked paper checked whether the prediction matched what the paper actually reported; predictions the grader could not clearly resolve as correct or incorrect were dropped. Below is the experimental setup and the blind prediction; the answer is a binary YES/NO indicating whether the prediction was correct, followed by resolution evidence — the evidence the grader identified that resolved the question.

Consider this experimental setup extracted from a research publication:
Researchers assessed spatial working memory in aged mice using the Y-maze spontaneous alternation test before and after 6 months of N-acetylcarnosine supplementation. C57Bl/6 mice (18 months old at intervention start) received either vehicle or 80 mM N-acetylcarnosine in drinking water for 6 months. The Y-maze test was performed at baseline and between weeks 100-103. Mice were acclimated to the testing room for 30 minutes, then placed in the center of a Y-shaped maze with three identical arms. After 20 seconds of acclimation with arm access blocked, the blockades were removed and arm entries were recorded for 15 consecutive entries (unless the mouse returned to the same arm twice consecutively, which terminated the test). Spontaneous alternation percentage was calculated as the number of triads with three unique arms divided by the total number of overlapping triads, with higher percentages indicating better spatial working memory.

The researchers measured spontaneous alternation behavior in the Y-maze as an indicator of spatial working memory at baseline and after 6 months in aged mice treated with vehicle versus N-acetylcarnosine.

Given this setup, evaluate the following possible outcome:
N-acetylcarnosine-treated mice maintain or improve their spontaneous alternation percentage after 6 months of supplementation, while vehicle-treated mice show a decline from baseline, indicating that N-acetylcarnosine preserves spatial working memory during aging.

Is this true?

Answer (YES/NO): NO